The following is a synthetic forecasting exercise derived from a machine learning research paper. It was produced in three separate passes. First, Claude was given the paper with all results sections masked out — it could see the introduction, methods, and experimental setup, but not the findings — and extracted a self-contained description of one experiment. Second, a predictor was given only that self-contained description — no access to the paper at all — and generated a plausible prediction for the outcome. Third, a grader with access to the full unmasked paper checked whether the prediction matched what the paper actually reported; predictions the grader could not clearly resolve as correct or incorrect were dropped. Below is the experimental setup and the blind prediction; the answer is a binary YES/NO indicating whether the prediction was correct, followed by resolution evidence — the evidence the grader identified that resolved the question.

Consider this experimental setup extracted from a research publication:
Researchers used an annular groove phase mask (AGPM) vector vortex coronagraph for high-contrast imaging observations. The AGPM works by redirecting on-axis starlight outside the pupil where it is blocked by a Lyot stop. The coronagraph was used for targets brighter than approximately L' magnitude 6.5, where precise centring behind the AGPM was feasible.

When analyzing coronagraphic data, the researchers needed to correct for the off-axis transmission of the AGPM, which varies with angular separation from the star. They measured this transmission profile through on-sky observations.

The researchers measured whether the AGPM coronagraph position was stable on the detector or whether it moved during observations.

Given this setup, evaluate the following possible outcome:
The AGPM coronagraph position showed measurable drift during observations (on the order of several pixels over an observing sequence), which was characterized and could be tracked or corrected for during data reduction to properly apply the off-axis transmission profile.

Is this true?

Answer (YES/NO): YES